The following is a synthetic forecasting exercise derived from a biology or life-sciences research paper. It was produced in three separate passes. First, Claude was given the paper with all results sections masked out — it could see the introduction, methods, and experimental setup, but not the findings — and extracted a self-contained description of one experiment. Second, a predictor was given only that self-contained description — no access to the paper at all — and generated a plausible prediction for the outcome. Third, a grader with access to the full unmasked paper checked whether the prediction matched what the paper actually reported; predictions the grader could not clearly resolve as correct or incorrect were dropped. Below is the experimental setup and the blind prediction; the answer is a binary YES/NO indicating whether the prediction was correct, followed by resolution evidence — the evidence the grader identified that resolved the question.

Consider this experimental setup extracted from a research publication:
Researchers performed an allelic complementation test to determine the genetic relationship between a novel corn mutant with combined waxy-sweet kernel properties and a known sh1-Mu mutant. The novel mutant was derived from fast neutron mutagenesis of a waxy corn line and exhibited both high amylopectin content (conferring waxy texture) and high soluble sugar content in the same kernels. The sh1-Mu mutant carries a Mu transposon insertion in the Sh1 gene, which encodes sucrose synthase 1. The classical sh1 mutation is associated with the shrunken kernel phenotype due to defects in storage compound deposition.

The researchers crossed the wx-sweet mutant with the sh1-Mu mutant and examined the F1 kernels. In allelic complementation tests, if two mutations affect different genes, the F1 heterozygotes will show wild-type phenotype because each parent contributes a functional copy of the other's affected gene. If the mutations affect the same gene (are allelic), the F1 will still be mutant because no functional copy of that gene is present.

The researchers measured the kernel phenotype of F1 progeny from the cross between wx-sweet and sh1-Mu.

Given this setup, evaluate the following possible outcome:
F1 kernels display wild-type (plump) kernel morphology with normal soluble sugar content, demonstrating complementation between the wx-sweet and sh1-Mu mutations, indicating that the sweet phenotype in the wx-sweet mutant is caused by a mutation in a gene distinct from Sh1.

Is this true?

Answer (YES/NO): NO